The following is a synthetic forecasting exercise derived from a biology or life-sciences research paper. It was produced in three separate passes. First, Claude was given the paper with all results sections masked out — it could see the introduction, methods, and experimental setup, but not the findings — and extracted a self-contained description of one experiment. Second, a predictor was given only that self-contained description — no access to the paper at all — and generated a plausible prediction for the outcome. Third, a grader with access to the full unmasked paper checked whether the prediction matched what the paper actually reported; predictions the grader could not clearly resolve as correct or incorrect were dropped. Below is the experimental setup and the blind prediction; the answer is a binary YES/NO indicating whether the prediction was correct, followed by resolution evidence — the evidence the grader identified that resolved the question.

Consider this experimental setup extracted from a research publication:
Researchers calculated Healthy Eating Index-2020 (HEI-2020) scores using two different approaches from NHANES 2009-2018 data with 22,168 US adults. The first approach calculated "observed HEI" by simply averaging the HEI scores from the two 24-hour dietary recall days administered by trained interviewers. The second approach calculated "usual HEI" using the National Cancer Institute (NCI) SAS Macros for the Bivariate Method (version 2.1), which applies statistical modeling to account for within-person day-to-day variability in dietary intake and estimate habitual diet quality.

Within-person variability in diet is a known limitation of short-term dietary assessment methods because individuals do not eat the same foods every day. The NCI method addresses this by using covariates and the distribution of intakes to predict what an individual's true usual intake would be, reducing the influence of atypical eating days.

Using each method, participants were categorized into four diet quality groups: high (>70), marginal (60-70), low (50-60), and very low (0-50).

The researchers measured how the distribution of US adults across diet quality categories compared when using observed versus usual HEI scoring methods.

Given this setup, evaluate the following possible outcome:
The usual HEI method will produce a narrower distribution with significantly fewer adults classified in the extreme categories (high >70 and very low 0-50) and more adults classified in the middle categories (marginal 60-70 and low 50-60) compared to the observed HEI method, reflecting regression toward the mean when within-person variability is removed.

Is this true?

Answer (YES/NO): NO